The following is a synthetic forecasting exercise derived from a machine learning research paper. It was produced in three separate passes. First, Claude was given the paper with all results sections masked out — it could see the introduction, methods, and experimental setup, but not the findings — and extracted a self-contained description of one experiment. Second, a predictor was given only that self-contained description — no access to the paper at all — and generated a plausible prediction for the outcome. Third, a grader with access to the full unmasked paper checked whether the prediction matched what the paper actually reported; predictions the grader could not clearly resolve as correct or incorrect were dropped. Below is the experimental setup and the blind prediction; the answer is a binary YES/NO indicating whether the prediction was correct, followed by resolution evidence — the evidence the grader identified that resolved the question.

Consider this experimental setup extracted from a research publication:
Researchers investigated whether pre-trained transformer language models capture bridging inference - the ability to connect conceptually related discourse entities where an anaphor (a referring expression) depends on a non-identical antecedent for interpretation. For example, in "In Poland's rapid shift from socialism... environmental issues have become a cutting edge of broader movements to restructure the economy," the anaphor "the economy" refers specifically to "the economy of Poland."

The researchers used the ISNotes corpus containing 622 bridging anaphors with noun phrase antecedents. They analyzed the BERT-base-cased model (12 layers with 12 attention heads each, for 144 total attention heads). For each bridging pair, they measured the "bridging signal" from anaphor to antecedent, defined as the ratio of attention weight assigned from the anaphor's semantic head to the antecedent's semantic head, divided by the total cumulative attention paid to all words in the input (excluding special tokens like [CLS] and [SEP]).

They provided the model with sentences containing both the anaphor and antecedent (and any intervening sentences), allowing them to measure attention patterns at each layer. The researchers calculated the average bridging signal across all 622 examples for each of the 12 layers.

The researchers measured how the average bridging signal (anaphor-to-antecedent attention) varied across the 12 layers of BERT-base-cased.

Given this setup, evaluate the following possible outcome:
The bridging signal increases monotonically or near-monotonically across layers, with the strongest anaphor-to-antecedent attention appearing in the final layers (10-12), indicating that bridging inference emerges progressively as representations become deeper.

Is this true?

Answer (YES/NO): NO